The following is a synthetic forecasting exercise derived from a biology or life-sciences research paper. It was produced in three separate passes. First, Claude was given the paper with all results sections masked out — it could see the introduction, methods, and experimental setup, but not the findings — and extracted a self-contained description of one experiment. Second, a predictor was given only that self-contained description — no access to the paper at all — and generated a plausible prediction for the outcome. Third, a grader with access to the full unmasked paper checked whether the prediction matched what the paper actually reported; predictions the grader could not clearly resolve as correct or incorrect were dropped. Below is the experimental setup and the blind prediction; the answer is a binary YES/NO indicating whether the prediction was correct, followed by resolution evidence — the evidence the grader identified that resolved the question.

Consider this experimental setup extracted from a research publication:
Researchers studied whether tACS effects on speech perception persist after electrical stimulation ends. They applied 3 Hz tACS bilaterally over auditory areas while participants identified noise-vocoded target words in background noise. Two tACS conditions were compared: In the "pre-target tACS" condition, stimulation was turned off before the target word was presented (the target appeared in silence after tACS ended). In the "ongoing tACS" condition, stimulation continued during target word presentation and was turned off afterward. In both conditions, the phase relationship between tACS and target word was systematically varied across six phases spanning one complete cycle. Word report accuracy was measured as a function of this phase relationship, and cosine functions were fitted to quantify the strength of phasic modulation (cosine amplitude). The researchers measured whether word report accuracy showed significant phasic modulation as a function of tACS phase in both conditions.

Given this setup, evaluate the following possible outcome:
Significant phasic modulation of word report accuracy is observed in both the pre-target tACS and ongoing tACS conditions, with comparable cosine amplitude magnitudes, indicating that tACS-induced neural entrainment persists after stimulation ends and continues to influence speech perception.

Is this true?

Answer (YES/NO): NO